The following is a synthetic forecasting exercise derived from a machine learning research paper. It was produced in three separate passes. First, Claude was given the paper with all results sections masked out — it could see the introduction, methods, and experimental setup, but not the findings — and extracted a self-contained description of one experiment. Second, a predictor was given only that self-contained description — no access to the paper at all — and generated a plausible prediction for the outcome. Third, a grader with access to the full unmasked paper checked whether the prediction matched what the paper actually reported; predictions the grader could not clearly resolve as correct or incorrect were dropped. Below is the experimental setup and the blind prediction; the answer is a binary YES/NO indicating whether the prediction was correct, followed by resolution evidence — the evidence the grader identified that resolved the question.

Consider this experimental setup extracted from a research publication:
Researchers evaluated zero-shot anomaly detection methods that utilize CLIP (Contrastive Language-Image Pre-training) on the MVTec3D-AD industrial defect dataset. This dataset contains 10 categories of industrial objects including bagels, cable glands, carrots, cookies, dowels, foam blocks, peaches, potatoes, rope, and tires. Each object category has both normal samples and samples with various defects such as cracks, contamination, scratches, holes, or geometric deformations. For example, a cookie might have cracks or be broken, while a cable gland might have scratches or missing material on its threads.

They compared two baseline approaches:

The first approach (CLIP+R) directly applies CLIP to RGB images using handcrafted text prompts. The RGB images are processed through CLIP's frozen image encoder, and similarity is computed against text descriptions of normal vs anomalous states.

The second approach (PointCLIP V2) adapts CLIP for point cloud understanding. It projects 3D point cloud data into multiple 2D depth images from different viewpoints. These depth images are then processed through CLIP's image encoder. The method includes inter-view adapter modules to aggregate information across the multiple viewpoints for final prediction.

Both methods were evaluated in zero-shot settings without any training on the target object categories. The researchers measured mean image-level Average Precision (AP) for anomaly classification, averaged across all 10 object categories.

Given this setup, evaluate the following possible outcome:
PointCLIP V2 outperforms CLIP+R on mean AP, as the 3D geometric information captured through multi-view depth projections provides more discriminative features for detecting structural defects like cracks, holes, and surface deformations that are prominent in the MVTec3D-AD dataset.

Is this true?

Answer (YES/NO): NO